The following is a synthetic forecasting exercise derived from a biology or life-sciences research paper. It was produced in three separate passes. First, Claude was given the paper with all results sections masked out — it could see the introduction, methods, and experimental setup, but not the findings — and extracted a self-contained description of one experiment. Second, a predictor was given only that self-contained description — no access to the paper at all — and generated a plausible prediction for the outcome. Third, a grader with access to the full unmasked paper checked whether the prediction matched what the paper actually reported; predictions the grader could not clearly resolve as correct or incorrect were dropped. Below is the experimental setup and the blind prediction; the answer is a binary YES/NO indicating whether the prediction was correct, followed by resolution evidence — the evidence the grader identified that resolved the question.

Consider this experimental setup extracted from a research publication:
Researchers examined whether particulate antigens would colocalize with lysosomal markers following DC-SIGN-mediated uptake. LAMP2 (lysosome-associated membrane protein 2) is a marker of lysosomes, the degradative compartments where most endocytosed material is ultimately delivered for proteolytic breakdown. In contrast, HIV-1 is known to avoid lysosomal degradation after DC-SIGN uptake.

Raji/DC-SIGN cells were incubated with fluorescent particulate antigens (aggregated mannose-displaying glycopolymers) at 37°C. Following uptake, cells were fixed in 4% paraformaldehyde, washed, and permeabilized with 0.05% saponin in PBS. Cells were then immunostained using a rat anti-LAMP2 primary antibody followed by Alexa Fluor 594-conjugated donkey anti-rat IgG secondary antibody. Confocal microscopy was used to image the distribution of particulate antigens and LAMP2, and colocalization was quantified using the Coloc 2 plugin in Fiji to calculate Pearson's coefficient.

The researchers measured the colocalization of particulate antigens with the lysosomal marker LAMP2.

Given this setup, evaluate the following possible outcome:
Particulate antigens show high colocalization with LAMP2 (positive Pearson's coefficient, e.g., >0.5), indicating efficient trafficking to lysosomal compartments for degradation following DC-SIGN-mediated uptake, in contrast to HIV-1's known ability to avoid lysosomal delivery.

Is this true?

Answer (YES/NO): NO